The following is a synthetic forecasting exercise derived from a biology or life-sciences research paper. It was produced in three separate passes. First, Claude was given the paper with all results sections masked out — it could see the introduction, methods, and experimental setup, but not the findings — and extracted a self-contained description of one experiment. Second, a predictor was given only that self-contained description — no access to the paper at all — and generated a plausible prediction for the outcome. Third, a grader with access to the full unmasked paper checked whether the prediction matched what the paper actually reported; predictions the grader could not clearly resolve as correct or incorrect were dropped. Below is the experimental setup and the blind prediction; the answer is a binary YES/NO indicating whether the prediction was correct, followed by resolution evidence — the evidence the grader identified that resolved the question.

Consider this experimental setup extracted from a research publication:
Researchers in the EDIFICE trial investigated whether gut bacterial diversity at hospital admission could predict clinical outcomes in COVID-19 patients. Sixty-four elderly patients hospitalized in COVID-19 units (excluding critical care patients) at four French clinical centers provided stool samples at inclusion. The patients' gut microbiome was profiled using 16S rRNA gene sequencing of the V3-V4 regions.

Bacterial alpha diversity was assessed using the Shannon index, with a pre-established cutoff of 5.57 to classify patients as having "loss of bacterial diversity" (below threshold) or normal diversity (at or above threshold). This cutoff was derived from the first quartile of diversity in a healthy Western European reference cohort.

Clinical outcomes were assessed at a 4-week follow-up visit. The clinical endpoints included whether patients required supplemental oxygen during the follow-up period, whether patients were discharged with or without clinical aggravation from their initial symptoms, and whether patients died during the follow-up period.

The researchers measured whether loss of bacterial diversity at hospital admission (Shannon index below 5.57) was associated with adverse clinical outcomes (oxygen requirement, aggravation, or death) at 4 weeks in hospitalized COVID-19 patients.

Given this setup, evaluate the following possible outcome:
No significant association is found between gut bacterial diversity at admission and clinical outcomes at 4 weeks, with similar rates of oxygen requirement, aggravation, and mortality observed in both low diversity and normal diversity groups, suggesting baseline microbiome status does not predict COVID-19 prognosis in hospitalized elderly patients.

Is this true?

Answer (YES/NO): YES